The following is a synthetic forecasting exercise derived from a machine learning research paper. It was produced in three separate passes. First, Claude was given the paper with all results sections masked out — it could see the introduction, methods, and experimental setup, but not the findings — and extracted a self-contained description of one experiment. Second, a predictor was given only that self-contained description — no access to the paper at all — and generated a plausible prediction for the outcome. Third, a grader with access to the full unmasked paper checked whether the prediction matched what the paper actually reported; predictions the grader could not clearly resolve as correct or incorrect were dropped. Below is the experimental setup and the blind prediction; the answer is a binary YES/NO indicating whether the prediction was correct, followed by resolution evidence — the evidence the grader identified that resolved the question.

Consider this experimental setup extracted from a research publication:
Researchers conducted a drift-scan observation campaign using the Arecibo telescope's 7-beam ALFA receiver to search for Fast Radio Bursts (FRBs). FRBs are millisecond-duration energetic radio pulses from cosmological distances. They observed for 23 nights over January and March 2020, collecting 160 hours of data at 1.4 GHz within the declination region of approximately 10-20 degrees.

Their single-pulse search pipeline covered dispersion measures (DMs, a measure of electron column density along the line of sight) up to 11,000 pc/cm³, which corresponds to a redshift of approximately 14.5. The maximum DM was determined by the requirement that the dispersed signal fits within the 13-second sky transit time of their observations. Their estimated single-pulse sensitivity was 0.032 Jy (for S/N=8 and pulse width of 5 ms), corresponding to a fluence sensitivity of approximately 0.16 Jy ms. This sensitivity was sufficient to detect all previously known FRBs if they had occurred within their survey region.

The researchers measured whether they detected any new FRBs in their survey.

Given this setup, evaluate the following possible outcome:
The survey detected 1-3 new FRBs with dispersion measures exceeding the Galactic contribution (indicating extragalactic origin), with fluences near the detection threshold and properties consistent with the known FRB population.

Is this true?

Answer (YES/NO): NO